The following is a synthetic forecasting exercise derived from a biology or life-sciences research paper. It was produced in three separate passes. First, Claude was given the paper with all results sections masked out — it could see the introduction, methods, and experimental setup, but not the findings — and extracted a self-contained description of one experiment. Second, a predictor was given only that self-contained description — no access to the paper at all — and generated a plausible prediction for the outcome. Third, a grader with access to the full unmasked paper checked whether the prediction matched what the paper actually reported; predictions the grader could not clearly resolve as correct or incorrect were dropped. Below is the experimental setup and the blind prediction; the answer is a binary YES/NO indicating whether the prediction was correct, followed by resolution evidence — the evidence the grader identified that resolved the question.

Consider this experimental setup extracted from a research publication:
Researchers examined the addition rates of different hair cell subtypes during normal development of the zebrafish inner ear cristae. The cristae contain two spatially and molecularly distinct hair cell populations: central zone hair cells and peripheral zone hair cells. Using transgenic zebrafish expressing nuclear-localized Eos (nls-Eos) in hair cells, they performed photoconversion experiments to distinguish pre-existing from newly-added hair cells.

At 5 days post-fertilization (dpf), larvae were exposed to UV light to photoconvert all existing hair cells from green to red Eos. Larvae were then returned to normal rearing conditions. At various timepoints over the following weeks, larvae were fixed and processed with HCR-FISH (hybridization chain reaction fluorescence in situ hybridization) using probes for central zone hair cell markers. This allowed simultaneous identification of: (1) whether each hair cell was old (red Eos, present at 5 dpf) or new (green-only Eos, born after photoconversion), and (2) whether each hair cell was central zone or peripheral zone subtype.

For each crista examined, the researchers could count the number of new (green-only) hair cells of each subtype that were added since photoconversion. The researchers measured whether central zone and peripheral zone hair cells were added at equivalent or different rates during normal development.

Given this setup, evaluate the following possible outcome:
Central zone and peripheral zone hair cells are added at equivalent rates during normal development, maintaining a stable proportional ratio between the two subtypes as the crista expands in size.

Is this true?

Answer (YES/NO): YES